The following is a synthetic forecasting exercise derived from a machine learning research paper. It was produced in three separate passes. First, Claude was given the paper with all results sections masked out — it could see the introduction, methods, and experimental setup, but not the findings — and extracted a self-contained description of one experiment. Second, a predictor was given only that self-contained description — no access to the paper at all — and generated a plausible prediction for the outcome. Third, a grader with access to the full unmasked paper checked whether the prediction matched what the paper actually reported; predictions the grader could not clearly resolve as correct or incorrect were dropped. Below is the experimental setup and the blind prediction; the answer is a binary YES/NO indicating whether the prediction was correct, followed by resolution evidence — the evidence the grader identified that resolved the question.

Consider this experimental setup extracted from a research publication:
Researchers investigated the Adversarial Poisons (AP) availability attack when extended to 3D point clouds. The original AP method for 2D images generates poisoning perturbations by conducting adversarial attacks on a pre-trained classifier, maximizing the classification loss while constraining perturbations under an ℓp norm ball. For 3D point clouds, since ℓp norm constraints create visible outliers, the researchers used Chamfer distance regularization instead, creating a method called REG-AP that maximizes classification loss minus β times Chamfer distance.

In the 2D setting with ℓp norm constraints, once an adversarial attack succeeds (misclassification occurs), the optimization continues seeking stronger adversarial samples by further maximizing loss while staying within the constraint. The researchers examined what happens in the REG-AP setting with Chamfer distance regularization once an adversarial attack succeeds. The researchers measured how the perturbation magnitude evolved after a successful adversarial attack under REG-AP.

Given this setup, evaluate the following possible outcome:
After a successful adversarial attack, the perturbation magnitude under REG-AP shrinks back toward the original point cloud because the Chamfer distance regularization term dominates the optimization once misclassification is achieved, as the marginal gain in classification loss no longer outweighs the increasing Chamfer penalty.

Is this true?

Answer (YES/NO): YES